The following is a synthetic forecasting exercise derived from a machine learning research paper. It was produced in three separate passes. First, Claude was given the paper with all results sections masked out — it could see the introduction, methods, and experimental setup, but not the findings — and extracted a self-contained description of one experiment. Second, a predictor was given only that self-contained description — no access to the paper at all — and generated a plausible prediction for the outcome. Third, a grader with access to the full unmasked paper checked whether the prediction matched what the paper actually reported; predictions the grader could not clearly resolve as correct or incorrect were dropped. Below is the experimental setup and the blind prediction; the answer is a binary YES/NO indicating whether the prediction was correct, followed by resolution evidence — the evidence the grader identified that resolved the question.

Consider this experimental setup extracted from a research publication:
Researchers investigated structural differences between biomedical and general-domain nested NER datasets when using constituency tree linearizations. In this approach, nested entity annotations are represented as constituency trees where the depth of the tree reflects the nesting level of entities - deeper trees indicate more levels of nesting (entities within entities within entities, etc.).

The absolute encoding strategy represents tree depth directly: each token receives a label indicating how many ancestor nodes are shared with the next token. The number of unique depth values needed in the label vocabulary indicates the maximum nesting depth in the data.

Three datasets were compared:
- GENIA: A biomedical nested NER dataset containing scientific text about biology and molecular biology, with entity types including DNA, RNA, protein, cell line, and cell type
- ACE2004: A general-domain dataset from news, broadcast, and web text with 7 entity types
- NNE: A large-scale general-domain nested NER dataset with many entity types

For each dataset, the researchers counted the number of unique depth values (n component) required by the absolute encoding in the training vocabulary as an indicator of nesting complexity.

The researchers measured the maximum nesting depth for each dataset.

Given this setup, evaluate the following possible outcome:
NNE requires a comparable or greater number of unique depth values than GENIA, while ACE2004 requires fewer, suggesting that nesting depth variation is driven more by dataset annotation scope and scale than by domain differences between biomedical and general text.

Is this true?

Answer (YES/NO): NO